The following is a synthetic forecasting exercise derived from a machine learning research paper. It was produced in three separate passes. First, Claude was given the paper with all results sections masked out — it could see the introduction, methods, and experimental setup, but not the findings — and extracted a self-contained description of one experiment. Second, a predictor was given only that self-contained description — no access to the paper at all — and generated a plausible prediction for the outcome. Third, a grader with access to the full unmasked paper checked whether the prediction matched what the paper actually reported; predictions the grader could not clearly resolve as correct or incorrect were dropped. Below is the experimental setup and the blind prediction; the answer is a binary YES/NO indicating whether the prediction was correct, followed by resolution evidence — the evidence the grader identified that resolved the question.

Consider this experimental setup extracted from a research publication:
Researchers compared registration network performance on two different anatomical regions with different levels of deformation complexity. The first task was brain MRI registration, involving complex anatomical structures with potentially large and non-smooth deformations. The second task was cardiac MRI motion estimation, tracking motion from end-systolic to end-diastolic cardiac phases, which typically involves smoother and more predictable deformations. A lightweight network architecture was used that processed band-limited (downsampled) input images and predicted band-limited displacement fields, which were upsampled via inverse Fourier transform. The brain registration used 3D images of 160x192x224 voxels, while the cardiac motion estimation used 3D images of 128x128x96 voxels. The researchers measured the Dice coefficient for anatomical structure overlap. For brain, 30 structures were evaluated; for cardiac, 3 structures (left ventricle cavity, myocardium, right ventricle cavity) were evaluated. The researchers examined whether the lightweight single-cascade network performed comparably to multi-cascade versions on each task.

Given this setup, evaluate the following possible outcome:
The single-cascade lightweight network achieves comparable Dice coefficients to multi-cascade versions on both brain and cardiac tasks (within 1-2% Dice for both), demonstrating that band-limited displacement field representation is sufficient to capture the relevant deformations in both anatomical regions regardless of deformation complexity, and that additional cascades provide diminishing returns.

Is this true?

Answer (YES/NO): NO